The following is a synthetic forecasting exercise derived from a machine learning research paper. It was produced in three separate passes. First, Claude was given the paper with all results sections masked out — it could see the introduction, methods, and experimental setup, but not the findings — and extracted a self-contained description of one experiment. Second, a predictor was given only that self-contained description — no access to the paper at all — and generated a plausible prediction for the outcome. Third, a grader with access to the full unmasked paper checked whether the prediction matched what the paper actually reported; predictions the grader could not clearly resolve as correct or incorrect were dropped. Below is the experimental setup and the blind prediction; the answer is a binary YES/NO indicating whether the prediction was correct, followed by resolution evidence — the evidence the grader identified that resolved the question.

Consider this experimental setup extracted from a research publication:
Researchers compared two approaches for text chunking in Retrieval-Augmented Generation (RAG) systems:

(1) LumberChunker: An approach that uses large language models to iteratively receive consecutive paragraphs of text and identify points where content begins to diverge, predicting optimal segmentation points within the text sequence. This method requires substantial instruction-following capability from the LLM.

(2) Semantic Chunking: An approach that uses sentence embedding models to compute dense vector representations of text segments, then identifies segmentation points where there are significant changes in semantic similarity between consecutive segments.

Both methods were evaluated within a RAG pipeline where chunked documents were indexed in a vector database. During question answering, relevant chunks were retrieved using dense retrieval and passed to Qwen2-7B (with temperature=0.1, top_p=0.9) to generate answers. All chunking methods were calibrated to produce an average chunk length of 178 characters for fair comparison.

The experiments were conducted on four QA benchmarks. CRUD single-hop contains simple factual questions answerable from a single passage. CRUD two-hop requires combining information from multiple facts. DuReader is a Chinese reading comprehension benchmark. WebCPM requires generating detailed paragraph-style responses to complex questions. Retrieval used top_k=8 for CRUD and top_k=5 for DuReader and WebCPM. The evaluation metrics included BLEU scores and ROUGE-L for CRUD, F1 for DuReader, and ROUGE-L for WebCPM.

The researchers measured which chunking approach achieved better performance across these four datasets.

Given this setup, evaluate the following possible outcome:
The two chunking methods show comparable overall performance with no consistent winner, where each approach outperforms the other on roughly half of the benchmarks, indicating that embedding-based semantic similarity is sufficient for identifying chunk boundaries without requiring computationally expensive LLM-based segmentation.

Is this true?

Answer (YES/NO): NO